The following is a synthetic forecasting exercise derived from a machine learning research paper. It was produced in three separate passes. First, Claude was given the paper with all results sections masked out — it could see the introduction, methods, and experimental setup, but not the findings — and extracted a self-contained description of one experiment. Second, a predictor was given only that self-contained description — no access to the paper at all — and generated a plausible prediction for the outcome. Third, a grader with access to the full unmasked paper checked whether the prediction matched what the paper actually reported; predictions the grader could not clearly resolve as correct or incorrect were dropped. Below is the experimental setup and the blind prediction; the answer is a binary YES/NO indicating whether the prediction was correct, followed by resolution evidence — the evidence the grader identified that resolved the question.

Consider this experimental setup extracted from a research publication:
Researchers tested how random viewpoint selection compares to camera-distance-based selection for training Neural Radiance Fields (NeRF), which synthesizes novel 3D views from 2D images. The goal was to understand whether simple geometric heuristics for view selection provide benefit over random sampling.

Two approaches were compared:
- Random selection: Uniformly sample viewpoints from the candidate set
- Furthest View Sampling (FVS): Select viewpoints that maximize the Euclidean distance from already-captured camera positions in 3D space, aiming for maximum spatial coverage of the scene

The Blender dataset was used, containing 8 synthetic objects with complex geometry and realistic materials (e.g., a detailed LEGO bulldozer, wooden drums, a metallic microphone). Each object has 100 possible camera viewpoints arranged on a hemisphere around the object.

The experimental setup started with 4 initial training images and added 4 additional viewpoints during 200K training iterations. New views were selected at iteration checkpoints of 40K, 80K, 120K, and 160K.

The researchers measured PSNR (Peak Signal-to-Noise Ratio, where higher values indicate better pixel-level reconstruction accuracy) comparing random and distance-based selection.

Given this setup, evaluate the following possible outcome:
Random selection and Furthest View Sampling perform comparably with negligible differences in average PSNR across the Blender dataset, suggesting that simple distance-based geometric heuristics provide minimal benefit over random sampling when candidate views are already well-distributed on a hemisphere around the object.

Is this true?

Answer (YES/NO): NO